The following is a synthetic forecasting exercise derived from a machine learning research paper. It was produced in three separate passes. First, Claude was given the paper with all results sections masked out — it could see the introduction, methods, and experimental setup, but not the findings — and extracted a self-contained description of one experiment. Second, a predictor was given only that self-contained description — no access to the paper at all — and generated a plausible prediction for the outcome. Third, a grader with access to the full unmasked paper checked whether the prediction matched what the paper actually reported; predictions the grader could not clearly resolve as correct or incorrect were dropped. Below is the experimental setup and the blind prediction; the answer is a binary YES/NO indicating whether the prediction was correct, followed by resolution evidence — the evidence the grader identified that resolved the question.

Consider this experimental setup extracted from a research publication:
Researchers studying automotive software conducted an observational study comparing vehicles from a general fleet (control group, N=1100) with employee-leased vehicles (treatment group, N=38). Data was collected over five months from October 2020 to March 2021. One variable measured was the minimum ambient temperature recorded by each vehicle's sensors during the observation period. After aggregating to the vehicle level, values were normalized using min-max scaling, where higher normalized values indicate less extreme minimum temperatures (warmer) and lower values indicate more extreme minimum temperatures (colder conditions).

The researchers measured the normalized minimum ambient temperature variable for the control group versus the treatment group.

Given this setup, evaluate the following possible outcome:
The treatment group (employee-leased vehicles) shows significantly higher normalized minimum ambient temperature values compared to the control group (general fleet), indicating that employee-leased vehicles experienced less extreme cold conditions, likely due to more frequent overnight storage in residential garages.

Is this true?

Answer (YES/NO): NO